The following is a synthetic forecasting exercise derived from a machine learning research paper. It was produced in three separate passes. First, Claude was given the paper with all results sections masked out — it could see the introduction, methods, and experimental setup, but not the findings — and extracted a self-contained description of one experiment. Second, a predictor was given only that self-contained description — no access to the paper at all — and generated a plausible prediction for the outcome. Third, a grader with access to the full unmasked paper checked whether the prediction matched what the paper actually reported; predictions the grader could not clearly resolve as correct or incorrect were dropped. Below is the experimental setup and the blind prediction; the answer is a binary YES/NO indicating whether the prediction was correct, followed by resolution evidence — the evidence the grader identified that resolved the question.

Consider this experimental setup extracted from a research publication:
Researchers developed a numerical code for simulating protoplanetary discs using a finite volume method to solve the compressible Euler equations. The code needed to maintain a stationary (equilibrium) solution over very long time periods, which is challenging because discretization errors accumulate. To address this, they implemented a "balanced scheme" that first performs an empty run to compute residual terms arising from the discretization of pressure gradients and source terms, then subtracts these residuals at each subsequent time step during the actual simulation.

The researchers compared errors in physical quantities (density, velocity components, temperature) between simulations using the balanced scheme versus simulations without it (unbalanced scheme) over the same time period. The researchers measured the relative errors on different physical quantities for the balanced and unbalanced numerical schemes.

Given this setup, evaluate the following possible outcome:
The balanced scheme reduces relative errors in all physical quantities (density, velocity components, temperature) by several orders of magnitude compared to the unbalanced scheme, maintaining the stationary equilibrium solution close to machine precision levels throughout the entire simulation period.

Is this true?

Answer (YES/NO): NO